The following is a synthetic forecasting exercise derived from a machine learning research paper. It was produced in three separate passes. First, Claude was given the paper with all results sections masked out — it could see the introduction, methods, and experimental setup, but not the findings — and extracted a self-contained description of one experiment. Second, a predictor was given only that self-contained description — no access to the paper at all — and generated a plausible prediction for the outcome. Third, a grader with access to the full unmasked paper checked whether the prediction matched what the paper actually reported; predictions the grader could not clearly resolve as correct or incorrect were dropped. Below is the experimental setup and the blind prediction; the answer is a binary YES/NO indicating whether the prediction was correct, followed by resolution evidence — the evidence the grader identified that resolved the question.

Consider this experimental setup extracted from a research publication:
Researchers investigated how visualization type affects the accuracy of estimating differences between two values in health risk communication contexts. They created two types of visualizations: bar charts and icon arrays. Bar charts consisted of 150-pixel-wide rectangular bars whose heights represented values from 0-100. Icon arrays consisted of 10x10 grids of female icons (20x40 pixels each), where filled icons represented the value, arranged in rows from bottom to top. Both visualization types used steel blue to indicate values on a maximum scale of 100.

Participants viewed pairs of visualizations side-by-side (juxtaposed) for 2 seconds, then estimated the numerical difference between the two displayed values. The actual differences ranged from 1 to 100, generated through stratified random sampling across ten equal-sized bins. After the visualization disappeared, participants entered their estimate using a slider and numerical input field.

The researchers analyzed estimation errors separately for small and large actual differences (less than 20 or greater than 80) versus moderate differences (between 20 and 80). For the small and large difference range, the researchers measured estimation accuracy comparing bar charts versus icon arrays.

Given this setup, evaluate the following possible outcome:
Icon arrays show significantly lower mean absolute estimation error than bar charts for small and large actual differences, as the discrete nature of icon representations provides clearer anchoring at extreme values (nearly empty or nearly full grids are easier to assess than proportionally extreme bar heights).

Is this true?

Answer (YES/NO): YES